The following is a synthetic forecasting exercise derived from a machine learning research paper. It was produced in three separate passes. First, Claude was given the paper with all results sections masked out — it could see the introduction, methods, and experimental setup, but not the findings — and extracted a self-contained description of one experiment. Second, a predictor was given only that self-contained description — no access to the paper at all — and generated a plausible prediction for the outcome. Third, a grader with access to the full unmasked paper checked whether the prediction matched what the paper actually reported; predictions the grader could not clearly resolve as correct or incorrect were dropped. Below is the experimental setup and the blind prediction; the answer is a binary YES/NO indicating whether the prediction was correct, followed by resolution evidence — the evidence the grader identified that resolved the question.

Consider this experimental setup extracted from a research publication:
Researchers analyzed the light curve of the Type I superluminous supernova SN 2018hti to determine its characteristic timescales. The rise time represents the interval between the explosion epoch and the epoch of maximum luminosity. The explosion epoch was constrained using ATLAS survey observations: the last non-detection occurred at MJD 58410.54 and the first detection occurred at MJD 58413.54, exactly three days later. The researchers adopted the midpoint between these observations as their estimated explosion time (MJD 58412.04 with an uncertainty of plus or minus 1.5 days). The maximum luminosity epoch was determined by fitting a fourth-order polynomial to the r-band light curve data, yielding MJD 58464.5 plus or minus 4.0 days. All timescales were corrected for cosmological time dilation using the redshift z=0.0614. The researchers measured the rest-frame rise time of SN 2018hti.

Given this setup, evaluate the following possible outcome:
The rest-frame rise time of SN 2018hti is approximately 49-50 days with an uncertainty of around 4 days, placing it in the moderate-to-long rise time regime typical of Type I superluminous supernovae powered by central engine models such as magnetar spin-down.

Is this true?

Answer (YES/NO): NO